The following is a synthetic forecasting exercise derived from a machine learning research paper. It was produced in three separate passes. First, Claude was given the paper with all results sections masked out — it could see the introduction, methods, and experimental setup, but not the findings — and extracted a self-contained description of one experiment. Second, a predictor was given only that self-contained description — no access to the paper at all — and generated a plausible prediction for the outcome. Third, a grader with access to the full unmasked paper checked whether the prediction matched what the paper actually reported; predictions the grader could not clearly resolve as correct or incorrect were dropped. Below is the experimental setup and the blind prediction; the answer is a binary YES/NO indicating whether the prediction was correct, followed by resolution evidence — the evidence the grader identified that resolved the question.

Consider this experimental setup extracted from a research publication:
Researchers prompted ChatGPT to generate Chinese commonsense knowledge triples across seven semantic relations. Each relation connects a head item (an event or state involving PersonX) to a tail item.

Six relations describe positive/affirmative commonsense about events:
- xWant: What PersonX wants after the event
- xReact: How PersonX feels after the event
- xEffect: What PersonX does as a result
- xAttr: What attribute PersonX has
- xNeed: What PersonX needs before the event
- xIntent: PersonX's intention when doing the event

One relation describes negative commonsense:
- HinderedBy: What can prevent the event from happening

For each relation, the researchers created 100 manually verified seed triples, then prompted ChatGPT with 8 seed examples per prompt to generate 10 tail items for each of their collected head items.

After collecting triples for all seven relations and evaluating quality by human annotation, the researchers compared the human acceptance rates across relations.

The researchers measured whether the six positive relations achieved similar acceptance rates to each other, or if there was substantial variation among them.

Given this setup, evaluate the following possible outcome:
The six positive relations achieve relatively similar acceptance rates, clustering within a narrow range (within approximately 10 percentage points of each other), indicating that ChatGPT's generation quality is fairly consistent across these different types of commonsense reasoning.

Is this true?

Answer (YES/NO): YES